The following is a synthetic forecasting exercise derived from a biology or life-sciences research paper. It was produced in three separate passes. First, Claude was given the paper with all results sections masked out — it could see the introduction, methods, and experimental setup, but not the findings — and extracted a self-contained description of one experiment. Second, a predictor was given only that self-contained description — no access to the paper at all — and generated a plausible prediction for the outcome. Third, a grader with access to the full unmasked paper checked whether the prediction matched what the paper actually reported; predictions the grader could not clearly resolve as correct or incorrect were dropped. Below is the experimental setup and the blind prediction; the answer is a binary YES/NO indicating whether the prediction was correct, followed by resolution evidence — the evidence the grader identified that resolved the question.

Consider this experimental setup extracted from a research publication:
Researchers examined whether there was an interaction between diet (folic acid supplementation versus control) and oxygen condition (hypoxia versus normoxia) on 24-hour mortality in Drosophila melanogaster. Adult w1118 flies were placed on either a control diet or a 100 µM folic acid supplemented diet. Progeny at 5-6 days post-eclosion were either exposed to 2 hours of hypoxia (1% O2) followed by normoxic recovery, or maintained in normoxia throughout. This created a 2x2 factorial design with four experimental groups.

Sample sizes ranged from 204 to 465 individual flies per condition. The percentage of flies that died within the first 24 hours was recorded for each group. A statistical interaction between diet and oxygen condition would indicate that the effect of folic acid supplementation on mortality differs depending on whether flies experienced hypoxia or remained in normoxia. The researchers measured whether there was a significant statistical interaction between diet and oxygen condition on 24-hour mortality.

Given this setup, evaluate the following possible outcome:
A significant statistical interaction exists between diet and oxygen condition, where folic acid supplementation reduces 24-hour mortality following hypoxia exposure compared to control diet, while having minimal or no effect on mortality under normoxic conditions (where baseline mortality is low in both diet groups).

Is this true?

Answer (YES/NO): NO